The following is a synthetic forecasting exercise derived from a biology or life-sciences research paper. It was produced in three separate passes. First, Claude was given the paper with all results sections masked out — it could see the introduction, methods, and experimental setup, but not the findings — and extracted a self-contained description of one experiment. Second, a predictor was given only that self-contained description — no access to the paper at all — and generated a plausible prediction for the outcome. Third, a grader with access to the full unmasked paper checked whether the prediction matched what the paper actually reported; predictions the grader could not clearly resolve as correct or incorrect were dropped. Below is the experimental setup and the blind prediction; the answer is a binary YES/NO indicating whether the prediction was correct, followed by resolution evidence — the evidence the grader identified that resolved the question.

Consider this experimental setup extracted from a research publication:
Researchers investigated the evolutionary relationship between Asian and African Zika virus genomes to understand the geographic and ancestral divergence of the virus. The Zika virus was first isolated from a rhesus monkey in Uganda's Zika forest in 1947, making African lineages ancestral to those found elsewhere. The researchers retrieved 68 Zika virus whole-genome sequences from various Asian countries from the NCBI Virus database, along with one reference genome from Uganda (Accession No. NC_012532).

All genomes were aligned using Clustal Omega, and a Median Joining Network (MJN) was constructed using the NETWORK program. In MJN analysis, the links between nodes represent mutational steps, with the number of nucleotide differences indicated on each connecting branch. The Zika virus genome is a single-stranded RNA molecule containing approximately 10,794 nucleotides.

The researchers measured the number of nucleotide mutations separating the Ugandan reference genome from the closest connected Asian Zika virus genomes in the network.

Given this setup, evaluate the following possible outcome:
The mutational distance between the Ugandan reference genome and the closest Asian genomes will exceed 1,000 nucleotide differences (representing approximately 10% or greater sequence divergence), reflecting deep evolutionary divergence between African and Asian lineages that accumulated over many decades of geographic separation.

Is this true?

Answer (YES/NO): YES